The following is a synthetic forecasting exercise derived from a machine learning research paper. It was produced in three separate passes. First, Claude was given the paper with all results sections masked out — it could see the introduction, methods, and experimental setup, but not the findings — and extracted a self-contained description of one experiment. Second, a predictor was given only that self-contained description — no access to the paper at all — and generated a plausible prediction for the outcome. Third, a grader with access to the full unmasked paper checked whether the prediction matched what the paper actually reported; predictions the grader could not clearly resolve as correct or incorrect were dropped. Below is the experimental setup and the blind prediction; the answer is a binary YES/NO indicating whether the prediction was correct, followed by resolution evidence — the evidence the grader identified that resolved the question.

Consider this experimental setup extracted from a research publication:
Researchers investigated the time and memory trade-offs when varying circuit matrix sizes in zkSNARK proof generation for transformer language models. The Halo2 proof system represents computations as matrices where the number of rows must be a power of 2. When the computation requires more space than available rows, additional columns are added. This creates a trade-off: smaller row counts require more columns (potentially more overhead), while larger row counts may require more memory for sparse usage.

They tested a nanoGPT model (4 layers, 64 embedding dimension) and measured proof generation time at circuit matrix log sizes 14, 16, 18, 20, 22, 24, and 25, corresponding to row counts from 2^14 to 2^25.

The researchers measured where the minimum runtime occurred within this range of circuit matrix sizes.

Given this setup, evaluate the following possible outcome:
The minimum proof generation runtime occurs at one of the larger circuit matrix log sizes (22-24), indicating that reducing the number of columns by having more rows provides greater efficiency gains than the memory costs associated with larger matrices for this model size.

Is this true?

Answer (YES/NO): NO